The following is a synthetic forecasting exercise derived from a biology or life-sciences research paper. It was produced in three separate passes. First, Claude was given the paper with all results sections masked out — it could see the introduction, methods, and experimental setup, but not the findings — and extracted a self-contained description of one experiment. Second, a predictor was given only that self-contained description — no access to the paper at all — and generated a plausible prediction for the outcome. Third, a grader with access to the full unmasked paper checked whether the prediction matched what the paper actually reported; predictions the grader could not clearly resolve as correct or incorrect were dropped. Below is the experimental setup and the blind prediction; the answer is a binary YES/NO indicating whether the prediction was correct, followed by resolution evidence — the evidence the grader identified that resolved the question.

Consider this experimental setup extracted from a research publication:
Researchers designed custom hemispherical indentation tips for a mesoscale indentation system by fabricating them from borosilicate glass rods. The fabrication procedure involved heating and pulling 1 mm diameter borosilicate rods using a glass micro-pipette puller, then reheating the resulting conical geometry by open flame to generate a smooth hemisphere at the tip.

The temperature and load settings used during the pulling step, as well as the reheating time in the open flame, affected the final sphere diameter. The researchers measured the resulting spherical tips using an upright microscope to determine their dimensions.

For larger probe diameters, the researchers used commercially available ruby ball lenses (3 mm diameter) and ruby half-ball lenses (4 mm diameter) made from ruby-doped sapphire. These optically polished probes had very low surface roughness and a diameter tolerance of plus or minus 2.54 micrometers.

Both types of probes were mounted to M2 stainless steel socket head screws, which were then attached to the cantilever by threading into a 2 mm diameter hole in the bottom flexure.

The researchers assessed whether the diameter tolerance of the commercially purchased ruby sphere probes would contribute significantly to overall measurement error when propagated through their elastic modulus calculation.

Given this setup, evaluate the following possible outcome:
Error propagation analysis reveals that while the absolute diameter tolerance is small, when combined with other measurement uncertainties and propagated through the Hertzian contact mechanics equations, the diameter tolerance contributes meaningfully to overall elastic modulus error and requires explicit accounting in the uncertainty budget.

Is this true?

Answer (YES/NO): NO